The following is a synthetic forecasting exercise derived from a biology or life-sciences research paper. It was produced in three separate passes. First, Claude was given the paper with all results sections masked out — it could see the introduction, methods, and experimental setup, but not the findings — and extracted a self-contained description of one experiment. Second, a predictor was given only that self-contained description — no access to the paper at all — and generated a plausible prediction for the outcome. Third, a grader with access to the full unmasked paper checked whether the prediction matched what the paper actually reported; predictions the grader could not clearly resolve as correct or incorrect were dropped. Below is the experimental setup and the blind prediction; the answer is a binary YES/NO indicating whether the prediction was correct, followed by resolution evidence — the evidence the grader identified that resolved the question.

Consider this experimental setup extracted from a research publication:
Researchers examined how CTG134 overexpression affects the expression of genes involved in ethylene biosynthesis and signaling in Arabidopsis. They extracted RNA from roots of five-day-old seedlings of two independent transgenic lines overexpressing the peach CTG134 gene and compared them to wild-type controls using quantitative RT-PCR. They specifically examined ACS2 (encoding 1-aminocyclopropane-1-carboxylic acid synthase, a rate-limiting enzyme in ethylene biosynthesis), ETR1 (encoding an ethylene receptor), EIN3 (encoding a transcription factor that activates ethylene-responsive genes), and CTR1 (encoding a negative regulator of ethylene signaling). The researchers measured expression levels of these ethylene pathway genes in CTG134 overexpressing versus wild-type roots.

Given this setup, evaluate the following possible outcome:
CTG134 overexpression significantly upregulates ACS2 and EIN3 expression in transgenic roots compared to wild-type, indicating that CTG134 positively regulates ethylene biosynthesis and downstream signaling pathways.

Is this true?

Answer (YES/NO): YES